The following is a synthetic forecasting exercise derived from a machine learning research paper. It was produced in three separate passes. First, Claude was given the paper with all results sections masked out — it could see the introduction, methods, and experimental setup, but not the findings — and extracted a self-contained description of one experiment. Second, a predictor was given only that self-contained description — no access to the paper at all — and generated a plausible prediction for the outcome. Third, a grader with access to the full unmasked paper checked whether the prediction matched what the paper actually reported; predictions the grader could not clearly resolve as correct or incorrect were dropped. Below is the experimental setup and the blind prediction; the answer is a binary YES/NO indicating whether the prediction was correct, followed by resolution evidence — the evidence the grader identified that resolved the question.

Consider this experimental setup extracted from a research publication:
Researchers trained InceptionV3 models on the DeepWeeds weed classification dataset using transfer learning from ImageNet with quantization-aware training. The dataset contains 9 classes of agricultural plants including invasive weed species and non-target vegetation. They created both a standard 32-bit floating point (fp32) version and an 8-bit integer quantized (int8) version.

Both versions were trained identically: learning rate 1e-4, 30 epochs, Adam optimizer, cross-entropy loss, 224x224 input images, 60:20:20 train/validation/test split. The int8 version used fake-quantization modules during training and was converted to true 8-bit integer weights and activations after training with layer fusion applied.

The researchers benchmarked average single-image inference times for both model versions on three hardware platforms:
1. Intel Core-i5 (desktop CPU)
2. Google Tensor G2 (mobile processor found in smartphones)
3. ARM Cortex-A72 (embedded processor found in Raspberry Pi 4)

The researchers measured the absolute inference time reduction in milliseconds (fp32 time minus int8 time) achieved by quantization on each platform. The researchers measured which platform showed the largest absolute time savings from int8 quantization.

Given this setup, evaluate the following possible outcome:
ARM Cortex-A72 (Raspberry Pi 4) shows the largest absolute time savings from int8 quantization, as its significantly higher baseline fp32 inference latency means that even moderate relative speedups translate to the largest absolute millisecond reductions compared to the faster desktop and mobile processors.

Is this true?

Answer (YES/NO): YES